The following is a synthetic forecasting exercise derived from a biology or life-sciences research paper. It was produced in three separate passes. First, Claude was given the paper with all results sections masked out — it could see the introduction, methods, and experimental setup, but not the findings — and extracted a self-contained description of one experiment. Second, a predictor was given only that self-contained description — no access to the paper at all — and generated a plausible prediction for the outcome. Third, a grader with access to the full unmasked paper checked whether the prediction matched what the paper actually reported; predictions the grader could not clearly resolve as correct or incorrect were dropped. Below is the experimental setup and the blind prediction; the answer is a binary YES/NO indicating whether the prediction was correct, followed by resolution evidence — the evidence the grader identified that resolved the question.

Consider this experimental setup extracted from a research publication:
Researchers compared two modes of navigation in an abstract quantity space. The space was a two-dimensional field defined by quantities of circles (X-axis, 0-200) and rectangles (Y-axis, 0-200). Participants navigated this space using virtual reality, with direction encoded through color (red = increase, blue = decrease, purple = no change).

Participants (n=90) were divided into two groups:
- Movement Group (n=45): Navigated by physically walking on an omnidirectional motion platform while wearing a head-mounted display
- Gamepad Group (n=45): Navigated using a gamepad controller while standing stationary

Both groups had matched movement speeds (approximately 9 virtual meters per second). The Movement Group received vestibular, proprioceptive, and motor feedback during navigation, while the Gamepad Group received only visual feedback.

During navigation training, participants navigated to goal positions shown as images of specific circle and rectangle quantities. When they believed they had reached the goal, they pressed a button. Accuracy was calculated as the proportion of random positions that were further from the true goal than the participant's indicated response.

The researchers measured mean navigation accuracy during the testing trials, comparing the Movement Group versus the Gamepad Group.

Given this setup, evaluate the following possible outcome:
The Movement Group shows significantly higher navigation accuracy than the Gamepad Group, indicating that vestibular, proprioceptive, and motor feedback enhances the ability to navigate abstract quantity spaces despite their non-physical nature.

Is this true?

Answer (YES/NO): NO